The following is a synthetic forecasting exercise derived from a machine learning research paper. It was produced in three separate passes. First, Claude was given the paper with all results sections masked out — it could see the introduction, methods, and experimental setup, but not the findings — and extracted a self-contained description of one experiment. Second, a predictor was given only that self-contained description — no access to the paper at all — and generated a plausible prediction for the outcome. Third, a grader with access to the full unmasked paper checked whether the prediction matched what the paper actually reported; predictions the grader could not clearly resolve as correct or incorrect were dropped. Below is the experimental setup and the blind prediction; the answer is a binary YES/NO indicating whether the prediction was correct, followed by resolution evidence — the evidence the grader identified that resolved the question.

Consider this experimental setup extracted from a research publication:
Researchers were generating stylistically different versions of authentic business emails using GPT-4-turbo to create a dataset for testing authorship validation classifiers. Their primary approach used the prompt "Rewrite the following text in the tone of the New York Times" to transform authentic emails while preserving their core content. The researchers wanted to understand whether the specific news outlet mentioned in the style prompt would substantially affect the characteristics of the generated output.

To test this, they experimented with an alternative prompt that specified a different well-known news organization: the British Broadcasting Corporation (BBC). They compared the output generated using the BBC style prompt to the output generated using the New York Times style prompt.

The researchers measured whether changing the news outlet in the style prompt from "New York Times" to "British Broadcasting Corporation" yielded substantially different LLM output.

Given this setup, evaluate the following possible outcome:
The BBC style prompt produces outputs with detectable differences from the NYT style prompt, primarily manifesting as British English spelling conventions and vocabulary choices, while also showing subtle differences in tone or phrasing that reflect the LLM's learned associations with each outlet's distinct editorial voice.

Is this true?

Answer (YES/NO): NO